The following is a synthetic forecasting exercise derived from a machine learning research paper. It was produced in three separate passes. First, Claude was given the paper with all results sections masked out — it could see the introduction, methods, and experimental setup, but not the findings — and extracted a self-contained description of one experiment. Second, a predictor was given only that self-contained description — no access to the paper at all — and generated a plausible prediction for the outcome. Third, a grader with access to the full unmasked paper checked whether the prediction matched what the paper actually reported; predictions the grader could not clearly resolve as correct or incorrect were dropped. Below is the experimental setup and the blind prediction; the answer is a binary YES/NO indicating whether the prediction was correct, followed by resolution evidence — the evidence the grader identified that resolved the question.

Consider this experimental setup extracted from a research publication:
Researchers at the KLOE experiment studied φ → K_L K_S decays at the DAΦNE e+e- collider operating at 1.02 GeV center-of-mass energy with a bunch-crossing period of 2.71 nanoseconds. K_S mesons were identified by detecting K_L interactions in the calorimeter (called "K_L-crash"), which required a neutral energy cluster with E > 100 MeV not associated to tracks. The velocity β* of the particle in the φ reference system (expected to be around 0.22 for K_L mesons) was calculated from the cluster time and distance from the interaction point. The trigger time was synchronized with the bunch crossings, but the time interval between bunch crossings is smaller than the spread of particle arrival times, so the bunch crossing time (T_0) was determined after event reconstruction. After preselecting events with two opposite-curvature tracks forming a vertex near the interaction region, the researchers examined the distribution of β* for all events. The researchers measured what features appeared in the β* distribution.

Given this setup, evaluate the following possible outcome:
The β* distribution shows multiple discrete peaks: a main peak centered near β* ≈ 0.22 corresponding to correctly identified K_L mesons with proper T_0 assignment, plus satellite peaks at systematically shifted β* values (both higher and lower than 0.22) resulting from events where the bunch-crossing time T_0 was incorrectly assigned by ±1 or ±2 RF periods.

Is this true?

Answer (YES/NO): NO